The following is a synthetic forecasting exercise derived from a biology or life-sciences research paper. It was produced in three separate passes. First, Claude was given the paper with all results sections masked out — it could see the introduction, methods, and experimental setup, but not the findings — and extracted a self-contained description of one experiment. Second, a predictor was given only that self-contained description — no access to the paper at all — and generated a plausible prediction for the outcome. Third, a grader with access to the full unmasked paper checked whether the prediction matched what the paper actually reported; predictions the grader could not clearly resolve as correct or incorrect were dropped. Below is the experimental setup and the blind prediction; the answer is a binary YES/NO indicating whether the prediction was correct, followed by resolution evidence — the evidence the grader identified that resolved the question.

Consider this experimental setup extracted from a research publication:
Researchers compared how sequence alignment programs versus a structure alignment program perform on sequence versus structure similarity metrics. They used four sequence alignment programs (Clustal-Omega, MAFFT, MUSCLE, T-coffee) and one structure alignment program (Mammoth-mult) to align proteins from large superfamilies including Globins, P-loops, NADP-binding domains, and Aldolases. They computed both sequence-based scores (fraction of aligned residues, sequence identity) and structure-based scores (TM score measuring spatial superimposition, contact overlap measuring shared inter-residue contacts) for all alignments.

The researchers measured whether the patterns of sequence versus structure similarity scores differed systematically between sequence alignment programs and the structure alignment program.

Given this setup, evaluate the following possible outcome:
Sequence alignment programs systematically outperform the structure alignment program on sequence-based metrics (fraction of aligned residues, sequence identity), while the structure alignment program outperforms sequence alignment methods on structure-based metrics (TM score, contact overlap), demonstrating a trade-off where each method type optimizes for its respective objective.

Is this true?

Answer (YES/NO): NO